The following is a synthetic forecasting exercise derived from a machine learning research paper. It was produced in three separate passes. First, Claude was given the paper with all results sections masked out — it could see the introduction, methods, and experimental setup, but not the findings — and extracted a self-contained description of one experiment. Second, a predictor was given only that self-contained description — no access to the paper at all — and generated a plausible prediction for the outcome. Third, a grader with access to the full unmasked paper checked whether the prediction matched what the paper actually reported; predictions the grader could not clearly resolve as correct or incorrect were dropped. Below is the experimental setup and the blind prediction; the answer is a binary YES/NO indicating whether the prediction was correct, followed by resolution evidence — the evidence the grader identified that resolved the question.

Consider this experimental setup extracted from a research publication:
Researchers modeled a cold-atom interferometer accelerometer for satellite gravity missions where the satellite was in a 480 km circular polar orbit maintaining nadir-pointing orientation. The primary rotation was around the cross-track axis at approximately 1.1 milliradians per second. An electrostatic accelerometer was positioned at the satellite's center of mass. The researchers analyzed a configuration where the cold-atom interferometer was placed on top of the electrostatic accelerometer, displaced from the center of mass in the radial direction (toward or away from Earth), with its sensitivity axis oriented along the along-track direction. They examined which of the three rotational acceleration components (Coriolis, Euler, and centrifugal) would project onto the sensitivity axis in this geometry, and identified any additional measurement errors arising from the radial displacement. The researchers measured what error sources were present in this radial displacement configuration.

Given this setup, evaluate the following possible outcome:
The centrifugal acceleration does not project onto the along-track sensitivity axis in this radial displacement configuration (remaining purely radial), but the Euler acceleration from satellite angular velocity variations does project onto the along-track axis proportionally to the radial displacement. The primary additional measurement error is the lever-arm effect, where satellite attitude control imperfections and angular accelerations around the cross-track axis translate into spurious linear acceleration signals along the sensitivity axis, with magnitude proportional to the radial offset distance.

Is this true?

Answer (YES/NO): NO